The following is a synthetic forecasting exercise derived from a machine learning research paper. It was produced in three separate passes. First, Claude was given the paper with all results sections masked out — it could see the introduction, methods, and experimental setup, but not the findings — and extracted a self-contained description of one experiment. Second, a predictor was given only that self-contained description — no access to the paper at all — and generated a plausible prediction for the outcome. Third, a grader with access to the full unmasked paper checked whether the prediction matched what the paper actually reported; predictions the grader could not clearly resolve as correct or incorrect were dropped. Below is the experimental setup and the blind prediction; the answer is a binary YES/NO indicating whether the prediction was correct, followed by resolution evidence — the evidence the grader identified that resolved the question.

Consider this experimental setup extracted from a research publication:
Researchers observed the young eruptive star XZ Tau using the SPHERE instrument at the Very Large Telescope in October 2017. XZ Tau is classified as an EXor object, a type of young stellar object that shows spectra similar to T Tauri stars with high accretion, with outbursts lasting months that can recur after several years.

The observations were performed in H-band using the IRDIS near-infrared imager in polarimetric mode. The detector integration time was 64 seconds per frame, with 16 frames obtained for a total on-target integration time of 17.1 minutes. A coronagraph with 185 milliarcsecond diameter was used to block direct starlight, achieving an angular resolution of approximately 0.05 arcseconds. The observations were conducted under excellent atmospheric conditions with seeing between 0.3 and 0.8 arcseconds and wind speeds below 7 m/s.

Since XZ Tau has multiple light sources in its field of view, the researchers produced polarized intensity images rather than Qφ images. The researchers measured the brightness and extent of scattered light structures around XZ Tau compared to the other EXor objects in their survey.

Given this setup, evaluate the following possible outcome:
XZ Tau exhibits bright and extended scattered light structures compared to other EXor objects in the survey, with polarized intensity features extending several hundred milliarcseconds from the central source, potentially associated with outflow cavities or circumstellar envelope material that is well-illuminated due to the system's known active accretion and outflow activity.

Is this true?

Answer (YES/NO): NO